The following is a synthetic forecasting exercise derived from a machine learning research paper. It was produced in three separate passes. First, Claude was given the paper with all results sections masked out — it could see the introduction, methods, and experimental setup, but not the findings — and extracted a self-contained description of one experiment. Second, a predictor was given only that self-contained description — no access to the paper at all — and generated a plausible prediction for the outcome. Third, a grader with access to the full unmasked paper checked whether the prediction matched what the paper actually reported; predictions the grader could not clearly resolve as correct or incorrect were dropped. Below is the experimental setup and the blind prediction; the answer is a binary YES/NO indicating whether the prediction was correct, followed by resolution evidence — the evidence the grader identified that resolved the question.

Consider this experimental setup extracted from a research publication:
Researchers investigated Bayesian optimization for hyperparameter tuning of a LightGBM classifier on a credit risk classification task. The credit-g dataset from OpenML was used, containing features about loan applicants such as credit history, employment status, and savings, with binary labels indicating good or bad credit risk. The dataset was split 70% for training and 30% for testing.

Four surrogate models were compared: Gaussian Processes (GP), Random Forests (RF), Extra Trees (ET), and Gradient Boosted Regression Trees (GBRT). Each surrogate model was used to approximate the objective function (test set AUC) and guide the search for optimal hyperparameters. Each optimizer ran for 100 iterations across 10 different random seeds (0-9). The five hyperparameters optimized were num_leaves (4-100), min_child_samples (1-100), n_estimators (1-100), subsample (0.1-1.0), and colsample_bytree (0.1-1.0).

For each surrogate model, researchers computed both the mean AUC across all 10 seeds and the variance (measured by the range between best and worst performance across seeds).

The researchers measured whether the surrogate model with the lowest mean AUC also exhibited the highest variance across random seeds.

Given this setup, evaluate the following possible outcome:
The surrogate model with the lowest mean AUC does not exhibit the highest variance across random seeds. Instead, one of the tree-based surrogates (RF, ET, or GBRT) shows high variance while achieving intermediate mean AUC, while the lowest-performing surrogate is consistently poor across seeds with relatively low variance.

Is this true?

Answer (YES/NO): NO